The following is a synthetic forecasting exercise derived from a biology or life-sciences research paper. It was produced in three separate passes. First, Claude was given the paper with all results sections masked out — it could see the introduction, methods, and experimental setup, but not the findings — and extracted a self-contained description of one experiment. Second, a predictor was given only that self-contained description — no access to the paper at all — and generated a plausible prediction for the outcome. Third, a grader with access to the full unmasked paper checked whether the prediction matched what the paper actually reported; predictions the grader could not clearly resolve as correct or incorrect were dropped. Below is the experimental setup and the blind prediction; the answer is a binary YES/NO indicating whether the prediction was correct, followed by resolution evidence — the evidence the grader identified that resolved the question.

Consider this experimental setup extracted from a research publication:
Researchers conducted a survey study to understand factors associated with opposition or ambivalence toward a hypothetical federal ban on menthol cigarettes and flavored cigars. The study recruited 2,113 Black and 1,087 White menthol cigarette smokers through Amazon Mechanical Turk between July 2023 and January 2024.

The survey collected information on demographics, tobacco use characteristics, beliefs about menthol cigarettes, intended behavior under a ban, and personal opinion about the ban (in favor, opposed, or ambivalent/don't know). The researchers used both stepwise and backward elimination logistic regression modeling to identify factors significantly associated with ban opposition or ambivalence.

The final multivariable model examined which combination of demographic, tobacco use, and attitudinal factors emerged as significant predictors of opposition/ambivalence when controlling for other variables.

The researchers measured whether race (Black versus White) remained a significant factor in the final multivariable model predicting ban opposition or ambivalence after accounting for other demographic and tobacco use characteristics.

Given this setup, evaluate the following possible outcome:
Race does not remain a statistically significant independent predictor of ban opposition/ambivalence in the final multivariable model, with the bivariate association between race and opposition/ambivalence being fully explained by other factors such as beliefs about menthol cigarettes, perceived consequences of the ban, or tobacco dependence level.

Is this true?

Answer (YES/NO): YES